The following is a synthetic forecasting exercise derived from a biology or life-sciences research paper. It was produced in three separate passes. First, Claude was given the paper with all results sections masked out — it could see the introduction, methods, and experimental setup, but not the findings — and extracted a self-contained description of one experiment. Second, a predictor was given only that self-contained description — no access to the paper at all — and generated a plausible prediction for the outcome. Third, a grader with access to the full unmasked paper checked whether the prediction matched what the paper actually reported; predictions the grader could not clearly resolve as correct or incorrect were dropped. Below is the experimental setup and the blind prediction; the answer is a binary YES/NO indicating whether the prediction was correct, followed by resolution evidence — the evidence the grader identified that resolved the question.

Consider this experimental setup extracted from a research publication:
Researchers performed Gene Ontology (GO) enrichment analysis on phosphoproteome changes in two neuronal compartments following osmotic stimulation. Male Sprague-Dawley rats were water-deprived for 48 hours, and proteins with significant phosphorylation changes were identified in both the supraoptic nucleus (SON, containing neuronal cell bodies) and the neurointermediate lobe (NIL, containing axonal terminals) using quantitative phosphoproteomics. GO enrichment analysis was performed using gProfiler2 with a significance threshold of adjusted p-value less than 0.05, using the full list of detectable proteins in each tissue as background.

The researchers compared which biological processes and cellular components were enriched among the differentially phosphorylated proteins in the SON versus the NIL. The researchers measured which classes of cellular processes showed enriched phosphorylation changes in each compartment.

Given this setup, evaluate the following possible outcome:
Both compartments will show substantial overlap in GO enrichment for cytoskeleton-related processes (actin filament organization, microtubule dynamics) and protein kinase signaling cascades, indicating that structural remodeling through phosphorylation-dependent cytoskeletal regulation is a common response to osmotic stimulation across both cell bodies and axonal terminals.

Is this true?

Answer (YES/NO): NO